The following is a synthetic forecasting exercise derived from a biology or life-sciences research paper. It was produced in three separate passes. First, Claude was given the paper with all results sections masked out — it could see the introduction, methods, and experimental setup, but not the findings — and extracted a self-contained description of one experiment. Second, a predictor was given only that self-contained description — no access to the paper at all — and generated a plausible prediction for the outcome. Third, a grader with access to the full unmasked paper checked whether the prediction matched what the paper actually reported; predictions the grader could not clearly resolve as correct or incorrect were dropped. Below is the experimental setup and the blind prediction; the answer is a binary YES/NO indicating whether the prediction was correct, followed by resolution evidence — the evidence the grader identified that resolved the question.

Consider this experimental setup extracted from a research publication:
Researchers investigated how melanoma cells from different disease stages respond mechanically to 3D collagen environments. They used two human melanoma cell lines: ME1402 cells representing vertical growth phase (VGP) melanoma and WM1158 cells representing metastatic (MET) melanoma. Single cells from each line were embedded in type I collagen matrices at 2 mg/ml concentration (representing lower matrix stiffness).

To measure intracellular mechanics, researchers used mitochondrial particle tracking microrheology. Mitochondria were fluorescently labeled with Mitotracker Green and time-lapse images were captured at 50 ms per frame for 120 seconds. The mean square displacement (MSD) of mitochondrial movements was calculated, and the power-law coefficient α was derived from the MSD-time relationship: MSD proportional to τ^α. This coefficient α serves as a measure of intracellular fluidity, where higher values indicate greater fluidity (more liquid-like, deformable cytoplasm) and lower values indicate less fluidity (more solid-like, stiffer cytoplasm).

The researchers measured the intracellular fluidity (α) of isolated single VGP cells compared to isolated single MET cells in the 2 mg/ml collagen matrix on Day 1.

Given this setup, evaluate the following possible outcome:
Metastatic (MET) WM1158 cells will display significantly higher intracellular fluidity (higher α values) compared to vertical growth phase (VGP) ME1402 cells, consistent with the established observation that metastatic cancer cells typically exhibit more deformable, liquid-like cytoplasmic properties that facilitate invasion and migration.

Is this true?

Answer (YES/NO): NO